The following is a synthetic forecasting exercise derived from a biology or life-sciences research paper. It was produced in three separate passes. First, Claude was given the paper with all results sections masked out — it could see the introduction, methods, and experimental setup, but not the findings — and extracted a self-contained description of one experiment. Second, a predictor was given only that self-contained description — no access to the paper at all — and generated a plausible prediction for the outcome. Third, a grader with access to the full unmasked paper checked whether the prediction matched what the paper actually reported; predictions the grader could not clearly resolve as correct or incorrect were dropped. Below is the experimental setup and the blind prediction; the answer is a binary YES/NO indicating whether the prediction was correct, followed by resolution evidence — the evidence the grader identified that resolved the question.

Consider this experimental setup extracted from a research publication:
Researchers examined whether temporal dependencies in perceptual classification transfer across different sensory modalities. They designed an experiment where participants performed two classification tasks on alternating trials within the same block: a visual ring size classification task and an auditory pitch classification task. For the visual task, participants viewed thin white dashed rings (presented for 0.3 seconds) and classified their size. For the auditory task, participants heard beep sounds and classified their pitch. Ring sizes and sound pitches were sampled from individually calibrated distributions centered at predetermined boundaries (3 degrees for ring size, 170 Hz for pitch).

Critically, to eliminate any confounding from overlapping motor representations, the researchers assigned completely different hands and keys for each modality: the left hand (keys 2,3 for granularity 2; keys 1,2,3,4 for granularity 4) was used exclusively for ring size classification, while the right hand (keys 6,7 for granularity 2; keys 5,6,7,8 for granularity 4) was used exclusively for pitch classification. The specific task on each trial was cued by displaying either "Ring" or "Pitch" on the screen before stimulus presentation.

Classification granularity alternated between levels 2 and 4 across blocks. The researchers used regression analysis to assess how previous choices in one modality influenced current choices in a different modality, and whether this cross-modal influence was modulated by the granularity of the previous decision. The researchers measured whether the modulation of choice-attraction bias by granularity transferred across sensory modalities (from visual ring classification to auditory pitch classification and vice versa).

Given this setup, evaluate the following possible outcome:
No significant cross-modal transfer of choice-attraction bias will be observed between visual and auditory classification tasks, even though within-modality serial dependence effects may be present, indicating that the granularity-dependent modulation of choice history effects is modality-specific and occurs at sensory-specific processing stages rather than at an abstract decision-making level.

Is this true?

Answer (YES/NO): NO